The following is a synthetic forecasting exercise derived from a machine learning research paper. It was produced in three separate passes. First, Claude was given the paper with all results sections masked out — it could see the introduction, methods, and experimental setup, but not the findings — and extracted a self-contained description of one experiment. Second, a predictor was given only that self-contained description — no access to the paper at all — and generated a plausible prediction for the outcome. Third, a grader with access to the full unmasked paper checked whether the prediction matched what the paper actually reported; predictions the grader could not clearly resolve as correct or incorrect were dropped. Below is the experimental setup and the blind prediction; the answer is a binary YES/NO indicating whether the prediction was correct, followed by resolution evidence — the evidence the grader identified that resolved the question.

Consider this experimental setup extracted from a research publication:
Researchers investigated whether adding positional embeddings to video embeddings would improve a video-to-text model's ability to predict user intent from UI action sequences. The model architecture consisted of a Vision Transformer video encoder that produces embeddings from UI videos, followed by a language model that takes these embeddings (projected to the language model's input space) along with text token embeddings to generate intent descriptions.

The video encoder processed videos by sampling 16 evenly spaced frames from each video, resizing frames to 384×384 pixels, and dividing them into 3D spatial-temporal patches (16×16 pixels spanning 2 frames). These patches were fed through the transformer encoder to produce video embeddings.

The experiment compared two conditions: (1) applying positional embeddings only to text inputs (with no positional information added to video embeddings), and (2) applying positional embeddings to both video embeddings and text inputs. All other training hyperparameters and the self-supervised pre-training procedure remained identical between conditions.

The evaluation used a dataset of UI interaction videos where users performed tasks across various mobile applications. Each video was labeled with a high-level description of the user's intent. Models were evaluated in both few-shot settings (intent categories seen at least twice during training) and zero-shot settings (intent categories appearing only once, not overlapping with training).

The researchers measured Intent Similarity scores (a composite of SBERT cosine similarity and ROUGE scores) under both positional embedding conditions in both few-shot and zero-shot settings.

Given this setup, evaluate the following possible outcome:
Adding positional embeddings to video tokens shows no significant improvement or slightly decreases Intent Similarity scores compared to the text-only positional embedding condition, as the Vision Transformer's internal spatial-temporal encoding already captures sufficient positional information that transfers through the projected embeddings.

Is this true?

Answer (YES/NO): YES